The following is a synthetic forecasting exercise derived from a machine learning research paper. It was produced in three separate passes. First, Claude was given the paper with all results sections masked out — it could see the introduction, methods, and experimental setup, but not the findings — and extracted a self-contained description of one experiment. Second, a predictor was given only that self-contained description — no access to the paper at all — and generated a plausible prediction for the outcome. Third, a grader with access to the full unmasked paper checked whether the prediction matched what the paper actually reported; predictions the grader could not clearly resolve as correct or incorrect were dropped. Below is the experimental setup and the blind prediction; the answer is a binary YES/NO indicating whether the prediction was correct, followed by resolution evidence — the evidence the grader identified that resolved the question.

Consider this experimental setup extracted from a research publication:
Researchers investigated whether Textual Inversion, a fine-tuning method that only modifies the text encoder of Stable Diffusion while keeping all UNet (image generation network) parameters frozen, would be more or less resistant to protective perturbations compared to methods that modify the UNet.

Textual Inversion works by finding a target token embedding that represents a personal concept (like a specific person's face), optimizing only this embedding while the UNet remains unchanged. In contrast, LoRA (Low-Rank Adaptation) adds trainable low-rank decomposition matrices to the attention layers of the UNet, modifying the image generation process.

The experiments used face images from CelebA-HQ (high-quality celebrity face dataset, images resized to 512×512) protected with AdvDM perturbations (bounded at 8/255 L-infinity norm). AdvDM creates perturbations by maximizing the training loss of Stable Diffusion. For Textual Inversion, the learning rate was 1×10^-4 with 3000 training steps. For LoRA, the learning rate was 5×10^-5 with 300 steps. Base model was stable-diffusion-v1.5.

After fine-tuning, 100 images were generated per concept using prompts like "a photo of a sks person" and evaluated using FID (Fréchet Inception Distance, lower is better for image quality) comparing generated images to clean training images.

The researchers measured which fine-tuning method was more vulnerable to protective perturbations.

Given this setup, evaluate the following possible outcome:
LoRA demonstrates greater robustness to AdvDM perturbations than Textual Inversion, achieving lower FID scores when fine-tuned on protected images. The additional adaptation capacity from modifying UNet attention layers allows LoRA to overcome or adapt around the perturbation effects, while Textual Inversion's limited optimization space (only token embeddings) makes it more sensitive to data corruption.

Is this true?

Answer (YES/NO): YES